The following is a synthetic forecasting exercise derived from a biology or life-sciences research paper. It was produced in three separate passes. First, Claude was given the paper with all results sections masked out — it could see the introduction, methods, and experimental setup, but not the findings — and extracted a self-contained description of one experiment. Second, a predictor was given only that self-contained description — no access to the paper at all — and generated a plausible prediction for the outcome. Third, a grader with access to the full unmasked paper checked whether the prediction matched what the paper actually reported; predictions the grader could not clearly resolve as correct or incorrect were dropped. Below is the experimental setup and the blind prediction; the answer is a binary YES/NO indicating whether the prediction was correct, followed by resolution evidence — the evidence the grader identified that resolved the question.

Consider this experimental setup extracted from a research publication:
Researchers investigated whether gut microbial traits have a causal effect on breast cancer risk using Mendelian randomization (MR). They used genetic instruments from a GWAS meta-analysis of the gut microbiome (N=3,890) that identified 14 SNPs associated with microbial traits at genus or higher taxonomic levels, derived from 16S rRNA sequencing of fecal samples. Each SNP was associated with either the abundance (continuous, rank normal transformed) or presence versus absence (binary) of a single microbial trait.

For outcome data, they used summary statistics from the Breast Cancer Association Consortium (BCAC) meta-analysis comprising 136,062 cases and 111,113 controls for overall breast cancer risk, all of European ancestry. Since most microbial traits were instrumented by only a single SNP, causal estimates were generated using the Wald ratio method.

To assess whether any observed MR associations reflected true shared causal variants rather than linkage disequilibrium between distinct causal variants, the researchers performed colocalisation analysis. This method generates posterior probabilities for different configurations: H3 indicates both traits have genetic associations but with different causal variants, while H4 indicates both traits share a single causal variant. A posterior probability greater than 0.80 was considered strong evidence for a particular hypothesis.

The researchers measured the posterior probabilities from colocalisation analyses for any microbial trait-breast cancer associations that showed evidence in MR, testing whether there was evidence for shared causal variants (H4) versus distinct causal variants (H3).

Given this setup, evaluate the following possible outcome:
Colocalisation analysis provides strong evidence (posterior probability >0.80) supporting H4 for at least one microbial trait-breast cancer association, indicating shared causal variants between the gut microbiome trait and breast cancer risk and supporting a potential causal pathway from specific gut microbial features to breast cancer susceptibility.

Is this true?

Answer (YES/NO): NO